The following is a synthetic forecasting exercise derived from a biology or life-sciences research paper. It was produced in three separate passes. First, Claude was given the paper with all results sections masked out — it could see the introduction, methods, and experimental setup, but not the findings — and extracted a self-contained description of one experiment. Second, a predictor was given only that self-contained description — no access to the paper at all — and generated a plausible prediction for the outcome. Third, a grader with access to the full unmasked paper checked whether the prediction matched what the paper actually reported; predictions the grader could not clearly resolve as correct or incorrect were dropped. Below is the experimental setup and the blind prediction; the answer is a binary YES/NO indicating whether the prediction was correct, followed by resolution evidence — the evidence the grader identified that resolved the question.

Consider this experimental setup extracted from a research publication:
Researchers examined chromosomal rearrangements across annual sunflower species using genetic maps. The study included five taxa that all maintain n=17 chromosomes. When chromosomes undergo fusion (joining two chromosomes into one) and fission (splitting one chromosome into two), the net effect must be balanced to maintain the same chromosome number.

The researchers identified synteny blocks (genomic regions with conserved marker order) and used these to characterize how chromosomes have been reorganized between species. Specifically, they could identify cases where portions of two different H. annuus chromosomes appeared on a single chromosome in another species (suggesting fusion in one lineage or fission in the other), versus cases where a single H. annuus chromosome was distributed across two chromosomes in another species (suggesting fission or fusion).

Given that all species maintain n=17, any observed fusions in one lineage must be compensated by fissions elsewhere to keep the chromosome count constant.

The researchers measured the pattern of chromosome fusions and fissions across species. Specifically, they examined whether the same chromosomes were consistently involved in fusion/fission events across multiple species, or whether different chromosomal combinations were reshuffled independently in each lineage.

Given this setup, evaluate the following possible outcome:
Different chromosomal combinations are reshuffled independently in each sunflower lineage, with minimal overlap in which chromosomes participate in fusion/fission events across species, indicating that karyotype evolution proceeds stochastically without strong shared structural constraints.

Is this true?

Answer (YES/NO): NO